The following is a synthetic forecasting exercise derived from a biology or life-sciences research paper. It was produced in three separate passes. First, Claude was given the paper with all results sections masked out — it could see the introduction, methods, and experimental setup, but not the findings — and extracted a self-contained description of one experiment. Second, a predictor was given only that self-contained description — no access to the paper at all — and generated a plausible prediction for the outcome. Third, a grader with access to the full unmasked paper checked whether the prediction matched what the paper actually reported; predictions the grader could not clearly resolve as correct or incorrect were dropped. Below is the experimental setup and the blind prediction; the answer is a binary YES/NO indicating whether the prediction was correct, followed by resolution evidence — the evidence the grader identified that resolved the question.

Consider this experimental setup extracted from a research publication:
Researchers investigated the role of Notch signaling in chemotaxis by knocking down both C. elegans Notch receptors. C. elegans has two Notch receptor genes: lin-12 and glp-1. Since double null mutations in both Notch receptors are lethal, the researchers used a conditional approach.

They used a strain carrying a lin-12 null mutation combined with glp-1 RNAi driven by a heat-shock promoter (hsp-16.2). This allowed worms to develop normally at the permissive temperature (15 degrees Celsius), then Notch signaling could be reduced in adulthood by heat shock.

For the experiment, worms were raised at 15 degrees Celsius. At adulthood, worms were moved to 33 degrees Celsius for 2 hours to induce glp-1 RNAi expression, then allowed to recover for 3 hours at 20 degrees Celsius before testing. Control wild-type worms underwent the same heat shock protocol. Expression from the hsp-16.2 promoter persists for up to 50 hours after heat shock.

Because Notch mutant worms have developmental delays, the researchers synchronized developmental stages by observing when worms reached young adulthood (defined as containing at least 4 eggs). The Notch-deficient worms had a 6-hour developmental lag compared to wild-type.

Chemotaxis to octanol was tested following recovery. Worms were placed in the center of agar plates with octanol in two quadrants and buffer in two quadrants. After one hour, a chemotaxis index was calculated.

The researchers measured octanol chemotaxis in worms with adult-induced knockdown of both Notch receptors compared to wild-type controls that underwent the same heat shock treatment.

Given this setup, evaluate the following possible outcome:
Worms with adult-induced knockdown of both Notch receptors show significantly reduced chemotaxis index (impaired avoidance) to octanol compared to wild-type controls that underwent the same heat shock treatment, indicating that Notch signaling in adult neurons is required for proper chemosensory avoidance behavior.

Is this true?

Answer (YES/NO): YES